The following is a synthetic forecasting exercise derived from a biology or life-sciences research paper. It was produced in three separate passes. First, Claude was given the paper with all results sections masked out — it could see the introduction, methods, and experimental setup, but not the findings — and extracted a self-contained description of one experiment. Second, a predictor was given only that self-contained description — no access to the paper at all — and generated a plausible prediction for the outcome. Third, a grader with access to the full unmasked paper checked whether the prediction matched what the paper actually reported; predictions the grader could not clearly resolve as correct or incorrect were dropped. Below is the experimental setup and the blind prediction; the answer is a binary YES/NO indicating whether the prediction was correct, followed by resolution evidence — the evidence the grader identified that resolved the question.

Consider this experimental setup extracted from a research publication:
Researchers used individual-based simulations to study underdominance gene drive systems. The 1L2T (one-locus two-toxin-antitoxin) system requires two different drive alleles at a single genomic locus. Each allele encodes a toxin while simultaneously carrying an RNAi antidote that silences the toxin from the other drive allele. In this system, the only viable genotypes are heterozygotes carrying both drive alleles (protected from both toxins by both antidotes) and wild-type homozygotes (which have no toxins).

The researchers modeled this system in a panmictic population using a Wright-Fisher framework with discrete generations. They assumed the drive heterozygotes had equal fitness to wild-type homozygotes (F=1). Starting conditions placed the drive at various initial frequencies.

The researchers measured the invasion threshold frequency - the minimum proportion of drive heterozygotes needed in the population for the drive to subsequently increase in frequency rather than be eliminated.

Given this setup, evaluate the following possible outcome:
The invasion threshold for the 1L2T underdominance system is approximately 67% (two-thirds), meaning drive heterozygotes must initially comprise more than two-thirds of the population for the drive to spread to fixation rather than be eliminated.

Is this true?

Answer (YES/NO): YES